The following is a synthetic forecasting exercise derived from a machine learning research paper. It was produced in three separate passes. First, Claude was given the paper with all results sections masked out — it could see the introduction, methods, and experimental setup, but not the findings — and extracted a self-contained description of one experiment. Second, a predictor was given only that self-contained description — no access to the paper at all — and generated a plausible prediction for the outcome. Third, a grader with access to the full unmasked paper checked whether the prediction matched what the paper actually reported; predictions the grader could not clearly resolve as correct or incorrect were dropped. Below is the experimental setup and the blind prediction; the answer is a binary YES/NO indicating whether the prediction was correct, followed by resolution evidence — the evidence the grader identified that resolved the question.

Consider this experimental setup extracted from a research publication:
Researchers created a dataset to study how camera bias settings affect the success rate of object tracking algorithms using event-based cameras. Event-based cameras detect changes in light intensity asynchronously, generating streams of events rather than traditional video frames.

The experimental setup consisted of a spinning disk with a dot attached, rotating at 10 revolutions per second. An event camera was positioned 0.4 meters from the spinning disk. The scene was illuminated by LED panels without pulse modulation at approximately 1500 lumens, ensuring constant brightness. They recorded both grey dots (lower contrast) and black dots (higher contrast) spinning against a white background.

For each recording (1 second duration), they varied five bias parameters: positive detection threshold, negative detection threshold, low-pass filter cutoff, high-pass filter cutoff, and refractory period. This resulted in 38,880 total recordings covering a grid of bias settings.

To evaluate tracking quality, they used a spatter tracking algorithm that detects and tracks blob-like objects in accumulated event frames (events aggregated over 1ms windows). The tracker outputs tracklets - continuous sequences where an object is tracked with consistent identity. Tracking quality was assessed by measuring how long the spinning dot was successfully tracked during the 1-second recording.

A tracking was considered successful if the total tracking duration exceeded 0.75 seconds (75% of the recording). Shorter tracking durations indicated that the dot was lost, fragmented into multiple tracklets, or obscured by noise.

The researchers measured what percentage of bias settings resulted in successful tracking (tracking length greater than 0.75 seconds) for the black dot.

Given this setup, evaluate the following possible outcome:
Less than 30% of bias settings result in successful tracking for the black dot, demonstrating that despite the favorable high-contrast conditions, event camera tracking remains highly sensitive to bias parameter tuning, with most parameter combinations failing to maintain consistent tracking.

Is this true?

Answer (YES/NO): NO